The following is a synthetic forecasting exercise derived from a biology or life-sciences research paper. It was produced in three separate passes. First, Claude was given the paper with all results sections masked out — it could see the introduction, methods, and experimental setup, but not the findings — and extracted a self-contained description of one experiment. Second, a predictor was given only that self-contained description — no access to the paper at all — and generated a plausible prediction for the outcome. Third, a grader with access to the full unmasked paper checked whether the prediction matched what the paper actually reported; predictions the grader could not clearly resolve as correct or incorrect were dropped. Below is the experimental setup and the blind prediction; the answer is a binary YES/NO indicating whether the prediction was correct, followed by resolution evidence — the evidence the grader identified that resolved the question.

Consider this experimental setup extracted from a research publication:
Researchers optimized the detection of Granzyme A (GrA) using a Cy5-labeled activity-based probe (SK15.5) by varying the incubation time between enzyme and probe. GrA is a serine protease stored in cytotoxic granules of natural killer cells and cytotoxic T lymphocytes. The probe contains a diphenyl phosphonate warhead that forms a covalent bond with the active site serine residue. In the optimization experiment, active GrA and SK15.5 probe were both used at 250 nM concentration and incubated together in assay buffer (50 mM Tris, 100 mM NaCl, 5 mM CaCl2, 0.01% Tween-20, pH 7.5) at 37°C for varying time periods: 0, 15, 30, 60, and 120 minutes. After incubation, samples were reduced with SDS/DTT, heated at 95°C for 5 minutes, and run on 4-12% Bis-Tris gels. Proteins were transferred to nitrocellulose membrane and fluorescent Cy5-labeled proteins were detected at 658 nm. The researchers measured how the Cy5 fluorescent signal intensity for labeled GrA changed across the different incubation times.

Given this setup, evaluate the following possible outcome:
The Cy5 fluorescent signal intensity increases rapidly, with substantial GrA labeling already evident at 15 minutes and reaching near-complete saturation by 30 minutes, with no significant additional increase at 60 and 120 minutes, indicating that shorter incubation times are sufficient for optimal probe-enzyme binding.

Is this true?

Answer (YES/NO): YES